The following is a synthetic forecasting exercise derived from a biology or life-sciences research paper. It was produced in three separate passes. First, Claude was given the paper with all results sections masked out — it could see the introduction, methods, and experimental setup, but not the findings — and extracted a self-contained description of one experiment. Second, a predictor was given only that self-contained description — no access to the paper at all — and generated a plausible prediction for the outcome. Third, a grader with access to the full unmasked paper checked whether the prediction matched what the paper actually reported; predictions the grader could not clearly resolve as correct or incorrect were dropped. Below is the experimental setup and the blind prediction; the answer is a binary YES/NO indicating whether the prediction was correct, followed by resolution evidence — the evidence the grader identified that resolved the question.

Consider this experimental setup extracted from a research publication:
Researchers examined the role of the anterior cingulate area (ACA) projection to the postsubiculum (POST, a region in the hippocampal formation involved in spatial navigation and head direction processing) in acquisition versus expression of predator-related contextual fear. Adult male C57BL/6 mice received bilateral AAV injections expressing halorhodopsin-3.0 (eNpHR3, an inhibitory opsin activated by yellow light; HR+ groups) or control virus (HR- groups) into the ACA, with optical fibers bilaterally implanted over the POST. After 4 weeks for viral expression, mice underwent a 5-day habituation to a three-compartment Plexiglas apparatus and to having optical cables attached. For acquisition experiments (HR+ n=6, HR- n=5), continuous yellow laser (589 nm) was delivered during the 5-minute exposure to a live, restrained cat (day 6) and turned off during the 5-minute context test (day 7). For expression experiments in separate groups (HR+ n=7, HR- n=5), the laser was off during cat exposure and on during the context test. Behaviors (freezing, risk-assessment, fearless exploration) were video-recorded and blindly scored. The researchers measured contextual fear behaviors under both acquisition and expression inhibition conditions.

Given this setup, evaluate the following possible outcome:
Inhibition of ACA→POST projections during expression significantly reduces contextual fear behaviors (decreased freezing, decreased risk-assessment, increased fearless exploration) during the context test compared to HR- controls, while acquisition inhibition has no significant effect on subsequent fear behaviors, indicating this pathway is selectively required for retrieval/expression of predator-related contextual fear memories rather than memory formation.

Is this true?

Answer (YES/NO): NO